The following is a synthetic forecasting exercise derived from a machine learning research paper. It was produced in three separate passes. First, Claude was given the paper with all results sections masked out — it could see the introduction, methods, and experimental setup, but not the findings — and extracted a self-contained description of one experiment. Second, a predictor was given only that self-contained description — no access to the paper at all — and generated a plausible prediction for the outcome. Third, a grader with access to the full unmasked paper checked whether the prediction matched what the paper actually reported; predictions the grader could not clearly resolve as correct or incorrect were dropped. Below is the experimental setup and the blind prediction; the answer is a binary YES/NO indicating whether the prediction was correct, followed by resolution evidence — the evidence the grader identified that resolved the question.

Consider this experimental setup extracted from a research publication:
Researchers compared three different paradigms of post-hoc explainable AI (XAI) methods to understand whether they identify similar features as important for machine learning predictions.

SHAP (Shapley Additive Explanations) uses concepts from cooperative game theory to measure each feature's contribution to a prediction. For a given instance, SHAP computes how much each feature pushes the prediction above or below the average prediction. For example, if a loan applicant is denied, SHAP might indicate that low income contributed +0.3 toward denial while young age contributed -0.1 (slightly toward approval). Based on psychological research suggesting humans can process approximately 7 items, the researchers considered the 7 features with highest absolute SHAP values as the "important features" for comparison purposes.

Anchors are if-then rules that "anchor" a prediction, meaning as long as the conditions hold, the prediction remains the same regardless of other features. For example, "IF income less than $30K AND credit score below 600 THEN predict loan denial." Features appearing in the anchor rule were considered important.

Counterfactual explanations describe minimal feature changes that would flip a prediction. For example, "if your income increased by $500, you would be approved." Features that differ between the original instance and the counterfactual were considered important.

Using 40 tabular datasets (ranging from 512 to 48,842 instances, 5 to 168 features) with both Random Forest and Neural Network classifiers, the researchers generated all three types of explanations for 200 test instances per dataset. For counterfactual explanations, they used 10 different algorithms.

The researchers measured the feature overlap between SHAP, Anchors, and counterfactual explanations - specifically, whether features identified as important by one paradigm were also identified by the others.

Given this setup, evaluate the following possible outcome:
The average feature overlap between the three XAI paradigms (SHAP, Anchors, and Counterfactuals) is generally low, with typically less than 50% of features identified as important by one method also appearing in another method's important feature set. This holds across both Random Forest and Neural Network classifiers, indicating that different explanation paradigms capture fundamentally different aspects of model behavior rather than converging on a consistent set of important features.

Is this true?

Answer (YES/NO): YES